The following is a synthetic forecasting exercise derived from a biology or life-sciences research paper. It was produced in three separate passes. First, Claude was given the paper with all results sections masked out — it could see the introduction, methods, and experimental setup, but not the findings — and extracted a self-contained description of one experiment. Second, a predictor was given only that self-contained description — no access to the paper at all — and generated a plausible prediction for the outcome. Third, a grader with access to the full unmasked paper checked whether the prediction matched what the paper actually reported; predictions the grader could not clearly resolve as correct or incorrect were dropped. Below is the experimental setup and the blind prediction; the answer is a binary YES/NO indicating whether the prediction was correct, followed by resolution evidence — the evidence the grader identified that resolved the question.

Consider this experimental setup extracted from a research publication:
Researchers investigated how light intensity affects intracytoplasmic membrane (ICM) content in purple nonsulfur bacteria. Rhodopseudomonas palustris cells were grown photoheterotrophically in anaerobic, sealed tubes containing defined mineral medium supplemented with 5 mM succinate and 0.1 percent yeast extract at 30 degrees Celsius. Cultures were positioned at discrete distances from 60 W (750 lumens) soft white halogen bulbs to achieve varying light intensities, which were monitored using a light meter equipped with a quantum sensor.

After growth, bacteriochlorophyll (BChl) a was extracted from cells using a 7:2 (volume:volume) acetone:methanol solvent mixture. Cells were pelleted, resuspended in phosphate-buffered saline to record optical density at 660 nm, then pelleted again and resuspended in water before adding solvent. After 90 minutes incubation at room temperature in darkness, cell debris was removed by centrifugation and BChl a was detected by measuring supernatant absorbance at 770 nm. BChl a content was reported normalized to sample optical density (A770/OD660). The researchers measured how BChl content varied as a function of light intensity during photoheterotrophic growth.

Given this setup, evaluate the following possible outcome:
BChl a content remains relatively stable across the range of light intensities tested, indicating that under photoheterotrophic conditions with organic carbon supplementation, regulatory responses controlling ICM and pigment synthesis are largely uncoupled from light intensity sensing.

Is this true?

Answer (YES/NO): NO